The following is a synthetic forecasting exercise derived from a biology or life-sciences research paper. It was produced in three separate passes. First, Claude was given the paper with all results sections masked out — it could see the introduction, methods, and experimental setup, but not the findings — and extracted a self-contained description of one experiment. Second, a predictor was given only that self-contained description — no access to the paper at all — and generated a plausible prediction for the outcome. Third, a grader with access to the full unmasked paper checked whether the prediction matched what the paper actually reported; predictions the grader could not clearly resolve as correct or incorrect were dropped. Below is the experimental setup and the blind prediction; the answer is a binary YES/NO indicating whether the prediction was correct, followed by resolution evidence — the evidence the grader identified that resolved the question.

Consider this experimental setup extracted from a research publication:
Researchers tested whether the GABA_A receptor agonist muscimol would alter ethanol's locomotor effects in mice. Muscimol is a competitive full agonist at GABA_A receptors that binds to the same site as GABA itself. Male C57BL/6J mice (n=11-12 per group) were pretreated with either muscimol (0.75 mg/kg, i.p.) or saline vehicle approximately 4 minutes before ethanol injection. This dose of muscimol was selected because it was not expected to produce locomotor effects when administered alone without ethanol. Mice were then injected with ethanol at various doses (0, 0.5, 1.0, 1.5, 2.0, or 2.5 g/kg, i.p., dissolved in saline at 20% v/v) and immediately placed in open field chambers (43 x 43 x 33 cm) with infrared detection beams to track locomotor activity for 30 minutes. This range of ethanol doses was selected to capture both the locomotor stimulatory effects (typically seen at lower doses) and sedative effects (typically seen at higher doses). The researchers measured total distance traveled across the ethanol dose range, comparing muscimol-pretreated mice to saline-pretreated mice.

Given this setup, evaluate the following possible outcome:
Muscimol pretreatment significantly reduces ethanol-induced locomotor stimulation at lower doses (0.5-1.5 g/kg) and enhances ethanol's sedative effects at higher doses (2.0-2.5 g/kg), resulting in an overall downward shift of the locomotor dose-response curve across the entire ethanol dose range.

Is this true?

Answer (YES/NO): NO